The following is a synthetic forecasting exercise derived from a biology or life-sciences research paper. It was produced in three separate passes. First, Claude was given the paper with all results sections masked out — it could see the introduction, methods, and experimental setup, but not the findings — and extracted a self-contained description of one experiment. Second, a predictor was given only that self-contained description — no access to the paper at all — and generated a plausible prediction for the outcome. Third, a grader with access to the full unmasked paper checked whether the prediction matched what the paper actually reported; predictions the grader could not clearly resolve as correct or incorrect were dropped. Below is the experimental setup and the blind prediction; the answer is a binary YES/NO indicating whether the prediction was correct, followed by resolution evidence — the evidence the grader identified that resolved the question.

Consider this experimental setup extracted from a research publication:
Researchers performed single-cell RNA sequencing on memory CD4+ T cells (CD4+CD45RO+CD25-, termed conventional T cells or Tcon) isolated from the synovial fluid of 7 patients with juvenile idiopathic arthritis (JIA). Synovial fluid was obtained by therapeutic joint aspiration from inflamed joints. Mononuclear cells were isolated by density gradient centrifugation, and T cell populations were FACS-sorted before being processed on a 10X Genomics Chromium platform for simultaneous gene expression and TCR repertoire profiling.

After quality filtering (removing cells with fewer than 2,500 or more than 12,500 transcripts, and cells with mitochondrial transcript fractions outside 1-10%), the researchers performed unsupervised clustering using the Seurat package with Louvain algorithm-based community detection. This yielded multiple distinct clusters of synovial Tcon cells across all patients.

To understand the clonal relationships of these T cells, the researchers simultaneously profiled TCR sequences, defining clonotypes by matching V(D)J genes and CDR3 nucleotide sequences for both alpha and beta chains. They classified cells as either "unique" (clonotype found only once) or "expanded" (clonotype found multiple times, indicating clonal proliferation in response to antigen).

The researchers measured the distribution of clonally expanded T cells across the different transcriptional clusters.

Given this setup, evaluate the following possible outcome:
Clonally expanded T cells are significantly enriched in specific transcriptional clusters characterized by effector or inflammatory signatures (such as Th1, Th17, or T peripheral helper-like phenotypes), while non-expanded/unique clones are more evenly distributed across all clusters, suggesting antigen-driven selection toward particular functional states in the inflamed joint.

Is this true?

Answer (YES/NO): YES